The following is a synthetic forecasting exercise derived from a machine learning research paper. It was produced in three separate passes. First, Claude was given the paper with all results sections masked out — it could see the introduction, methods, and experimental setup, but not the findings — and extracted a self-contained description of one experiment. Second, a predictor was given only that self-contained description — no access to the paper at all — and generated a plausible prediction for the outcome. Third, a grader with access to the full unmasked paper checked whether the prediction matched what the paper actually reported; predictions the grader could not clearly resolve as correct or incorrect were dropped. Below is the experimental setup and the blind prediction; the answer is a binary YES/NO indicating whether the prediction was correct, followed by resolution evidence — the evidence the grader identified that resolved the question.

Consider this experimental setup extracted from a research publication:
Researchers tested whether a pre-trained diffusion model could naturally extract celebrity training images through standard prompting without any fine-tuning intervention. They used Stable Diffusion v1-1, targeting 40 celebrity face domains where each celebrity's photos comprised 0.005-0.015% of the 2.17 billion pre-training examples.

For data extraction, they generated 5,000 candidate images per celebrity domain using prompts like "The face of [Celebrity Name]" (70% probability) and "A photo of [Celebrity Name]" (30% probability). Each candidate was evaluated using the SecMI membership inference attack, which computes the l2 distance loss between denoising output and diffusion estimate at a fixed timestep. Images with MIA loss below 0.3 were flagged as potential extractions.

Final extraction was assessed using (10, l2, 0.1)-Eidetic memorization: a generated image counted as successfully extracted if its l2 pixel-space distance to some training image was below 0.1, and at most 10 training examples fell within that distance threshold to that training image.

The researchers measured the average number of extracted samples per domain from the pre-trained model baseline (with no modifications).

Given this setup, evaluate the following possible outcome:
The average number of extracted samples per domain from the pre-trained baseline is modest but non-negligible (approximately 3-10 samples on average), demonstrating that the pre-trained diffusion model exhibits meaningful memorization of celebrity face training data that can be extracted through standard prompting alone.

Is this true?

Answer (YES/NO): NO